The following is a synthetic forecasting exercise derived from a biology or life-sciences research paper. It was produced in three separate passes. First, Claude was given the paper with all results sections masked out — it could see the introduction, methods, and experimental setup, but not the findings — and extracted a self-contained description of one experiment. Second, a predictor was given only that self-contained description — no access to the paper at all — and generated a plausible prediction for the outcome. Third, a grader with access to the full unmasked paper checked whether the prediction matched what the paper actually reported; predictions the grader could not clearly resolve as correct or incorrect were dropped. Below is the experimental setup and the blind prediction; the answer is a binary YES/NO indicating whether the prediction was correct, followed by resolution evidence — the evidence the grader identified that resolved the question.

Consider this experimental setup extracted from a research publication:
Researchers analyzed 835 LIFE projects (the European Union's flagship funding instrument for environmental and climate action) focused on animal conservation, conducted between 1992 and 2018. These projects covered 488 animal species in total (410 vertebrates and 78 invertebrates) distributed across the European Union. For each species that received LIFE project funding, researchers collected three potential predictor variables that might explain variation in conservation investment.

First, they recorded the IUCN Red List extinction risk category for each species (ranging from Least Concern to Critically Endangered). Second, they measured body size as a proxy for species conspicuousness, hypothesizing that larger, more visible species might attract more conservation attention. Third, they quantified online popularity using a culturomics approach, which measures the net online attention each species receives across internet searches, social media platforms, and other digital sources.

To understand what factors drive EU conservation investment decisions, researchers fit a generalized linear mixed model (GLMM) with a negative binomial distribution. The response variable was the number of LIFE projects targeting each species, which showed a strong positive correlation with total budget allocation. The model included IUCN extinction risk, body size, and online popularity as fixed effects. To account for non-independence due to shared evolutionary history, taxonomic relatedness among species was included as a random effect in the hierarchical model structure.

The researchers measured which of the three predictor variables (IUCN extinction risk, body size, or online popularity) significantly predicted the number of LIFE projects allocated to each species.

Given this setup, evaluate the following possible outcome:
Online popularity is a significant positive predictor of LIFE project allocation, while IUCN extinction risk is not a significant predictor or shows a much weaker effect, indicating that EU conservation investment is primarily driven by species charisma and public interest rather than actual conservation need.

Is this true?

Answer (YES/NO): YES